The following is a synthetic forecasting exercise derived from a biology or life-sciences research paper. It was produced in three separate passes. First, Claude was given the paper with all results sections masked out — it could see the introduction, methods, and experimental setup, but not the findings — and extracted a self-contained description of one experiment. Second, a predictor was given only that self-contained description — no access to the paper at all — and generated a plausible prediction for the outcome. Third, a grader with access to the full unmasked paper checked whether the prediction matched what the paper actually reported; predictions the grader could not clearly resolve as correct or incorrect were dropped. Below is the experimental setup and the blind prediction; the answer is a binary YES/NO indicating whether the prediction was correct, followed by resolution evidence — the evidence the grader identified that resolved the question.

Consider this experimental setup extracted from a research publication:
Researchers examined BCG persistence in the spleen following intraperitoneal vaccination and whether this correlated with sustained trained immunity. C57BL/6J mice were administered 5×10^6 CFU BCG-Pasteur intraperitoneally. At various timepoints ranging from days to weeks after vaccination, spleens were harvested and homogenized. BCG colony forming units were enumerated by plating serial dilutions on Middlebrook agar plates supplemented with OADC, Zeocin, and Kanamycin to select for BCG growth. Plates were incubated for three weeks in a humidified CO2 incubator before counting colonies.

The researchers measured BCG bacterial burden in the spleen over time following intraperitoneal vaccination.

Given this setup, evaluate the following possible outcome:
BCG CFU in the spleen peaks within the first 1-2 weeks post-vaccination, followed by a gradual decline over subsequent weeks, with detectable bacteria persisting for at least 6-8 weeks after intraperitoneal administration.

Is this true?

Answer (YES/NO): NO